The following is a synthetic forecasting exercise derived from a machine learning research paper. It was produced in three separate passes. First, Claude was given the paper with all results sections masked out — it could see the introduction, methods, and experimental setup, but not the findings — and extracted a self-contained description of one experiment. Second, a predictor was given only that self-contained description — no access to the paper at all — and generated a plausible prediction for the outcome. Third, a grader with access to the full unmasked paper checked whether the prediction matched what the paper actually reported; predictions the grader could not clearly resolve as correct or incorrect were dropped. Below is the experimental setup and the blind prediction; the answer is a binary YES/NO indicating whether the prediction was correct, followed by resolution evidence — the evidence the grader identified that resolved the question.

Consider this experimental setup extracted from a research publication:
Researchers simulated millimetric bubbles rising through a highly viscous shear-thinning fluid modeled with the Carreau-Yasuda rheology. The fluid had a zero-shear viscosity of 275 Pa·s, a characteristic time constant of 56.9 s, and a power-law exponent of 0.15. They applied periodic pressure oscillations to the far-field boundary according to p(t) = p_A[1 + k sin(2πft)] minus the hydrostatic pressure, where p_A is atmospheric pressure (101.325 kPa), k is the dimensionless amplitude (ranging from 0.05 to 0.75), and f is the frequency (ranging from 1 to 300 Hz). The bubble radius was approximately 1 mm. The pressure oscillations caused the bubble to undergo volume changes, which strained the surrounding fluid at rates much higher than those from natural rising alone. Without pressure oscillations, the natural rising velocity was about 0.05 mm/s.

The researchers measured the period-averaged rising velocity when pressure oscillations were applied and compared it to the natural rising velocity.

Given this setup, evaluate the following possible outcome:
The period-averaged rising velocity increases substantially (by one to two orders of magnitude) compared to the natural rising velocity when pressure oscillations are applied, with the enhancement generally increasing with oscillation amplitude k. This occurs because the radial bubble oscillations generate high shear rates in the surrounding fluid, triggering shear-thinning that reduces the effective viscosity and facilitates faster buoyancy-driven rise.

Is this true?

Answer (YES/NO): YES